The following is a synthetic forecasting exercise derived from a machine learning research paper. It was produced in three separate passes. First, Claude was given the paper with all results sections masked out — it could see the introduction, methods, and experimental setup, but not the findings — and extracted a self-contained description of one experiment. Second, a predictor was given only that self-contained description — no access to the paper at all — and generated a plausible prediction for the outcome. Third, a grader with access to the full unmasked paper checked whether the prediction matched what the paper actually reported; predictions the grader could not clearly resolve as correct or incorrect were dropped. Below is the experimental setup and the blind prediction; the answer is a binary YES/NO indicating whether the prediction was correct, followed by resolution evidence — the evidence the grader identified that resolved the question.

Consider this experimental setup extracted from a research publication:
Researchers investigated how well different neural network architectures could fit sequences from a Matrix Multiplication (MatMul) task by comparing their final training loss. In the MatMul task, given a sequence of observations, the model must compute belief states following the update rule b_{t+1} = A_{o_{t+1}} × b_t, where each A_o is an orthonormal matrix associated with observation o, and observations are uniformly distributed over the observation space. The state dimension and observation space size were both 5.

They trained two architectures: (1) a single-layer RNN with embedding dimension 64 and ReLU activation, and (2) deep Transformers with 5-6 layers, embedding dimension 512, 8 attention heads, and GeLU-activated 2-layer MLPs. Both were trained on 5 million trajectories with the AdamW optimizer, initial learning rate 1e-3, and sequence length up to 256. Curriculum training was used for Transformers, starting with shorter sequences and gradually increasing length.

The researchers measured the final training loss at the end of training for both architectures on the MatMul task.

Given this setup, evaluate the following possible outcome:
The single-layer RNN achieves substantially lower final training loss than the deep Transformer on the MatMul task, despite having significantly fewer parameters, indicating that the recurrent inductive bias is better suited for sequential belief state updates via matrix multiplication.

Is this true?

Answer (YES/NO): YES